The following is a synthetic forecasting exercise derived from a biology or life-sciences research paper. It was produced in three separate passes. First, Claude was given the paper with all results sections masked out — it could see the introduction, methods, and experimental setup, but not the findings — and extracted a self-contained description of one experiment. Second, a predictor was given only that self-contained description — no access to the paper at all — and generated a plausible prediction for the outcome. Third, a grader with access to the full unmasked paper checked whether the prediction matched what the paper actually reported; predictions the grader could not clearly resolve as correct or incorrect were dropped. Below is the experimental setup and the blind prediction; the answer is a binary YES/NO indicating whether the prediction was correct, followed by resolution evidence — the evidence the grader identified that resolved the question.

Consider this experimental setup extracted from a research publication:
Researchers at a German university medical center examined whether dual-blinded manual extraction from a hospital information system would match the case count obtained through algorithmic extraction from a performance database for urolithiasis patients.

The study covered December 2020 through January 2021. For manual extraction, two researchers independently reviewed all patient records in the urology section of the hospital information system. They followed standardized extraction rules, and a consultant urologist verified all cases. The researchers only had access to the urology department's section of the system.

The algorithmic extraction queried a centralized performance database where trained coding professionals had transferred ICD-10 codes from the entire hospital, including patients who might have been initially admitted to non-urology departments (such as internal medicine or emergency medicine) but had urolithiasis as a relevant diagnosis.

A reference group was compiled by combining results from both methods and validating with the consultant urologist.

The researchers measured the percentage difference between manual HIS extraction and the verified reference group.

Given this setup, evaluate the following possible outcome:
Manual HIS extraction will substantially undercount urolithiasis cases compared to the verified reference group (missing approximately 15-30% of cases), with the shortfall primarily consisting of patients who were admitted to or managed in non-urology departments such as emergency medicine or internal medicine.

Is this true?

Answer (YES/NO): NO